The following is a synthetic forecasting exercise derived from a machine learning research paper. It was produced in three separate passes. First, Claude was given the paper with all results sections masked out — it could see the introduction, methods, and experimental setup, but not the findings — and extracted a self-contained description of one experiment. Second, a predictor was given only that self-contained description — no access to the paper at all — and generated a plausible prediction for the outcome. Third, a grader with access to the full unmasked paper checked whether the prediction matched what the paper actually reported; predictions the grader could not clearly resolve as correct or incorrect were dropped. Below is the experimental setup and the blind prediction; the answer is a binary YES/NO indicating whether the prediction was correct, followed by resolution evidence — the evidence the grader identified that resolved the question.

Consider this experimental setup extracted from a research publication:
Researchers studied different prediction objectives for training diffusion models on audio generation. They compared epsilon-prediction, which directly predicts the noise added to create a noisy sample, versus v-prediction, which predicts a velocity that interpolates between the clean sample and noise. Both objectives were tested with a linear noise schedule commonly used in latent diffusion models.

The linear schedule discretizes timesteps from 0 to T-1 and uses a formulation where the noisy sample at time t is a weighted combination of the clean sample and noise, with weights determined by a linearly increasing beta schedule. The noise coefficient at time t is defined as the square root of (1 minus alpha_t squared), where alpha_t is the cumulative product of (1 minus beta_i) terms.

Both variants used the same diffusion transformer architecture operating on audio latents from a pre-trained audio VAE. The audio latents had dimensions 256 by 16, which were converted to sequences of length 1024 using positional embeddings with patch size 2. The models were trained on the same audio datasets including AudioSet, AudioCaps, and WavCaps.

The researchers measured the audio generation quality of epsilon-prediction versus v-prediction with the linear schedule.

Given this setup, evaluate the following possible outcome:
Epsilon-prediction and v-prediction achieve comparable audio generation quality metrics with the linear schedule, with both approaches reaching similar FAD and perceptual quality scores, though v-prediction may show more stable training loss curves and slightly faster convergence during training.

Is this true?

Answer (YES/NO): NO